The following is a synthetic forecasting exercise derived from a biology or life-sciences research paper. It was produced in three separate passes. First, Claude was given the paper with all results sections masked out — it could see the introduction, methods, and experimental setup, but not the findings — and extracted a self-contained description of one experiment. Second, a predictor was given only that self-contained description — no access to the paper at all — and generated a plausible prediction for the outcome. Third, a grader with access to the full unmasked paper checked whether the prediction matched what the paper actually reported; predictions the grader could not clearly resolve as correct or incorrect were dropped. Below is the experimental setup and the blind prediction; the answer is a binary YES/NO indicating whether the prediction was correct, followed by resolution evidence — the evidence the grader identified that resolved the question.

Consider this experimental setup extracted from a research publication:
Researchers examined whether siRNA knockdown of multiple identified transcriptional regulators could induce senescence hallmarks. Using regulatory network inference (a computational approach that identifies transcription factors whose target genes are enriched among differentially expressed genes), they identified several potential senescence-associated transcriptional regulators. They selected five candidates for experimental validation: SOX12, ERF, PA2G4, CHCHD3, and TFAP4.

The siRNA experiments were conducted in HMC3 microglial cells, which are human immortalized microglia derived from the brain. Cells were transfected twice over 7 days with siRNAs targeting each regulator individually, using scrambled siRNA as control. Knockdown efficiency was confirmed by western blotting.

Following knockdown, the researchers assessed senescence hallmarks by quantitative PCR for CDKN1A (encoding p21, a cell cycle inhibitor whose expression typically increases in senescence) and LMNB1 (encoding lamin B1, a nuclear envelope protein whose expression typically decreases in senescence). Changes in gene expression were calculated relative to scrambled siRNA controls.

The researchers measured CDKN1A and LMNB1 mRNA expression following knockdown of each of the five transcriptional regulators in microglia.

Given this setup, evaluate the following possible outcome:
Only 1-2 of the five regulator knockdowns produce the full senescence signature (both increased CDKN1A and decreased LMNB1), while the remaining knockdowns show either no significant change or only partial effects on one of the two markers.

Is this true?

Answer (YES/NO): NO